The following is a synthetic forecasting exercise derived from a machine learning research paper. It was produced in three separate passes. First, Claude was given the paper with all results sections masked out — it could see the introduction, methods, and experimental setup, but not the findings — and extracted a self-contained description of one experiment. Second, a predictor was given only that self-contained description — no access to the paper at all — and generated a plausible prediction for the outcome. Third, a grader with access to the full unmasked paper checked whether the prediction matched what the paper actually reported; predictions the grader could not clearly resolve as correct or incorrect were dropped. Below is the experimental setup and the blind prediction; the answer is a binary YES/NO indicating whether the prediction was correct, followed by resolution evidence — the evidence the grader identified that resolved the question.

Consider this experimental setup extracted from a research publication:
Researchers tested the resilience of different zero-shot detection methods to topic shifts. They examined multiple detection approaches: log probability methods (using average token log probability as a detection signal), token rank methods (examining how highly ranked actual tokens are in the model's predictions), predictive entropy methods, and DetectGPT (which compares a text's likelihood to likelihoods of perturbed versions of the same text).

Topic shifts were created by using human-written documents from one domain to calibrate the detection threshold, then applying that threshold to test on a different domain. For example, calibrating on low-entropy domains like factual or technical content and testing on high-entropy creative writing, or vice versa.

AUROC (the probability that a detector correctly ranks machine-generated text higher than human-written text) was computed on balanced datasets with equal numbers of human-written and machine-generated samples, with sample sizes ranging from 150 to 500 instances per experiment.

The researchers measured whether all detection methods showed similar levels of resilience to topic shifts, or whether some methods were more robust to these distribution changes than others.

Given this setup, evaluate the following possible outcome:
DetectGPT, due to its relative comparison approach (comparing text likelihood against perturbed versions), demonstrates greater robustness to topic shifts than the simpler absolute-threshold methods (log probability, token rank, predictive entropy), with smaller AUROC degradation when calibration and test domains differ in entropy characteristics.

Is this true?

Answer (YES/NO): NO